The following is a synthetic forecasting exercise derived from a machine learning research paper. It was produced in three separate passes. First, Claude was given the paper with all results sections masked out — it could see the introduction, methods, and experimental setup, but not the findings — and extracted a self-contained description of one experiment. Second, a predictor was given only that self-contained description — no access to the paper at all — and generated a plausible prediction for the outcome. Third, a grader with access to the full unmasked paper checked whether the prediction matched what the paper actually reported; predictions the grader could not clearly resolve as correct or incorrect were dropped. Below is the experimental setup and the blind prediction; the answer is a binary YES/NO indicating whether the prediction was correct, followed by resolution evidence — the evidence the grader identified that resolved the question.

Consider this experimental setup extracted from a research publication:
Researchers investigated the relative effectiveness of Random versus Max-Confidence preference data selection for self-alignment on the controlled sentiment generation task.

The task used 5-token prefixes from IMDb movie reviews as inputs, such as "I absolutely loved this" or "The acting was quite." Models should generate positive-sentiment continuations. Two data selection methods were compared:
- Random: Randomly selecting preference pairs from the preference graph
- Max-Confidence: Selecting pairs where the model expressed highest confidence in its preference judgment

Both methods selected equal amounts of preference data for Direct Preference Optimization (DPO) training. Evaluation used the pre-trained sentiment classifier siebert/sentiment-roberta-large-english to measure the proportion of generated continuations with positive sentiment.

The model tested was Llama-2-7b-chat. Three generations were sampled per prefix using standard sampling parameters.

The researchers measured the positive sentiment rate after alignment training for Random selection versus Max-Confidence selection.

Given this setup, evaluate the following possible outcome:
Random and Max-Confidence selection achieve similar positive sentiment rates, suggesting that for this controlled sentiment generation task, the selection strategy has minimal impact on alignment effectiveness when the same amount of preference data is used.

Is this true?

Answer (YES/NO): YES